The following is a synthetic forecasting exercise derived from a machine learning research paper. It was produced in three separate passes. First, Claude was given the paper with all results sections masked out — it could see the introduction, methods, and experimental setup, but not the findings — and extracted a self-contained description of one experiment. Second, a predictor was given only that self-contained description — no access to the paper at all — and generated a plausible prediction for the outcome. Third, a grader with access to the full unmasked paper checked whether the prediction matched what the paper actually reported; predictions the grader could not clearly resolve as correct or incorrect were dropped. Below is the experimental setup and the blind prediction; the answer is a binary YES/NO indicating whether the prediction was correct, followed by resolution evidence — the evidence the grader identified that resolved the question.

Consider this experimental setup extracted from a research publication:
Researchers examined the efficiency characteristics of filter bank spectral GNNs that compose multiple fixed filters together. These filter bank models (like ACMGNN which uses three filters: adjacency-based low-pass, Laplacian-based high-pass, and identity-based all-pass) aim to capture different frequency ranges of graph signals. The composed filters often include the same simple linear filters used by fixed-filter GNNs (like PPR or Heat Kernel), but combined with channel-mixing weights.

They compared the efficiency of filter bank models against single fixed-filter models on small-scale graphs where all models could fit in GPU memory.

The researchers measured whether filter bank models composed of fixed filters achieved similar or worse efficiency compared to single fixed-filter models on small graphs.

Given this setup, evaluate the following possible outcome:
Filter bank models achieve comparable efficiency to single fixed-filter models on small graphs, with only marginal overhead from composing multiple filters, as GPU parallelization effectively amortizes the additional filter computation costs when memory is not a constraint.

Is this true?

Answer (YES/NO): NO